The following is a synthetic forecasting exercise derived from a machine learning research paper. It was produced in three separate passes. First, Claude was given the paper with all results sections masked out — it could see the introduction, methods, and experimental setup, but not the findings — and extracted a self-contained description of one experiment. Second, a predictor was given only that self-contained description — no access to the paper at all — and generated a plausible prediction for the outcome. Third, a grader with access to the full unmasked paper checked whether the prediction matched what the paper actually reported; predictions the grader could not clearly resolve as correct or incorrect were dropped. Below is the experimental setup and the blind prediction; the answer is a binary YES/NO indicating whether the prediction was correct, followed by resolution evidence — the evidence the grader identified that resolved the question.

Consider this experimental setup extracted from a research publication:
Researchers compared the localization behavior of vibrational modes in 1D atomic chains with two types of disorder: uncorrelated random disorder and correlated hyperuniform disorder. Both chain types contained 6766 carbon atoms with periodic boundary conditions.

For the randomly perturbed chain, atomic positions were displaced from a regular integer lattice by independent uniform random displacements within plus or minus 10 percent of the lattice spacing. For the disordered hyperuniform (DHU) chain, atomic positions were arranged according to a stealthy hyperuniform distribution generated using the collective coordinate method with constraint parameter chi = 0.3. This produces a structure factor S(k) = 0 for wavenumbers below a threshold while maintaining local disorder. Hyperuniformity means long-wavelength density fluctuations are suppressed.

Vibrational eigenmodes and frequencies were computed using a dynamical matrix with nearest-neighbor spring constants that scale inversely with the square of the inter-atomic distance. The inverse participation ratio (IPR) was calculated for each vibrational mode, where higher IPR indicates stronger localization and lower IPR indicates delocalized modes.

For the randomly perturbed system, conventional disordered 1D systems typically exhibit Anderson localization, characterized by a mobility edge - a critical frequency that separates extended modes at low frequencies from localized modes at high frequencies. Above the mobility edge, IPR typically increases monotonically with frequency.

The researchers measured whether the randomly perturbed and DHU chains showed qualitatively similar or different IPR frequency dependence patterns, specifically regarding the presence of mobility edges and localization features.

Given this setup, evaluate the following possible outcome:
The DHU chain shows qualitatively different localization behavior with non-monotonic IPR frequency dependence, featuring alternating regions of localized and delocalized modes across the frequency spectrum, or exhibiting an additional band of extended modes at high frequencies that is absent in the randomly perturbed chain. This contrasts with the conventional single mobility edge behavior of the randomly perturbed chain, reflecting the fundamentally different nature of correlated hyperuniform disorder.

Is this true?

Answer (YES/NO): NO